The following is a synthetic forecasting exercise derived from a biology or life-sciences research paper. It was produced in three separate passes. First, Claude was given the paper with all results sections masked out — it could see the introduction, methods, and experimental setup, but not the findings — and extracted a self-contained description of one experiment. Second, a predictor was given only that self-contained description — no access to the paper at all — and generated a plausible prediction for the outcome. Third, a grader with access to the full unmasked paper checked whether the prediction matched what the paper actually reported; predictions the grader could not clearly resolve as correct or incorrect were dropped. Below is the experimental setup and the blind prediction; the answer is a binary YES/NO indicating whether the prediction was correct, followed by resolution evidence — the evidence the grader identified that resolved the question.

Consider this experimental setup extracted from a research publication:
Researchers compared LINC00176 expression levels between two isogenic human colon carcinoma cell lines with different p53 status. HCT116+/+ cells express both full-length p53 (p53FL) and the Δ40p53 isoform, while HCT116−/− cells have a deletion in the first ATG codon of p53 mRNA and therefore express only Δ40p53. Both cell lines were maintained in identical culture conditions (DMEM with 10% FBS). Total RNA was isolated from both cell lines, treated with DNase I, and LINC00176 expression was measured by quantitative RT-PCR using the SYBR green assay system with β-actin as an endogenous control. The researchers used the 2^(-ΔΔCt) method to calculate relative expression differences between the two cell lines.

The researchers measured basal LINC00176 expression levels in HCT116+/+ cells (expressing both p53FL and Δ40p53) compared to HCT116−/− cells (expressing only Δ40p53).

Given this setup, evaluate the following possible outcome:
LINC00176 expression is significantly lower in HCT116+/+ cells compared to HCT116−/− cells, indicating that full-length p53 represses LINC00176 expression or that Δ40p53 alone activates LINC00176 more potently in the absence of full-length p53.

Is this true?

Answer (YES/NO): YES